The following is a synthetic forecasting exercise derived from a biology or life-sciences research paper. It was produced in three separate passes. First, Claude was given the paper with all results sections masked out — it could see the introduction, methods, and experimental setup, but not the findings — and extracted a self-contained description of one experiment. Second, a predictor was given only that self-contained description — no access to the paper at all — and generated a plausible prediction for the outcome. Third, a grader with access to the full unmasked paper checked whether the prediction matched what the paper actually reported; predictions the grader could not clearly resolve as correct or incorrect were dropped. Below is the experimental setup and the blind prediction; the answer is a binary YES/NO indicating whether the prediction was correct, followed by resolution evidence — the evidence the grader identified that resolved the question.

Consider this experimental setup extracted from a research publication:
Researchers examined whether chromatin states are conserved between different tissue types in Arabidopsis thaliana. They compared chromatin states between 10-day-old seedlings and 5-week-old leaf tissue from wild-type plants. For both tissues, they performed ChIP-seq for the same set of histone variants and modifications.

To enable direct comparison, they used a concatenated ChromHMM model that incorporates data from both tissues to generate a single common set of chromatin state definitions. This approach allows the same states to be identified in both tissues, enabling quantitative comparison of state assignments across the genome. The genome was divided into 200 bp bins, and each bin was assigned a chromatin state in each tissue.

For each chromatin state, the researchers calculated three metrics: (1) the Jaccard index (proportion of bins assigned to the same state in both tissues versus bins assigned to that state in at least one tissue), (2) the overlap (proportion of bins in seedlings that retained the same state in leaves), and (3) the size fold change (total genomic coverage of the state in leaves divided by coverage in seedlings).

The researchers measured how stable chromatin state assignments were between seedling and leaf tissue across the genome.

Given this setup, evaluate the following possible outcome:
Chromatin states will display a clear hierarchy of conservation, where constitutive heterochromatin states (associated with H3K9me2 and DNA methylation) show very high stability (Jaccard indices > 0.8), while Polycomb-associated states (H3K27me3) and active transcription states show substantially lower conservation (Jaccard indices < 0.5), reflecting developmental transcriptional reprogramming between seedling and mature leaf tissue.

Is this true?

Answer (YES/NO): NO